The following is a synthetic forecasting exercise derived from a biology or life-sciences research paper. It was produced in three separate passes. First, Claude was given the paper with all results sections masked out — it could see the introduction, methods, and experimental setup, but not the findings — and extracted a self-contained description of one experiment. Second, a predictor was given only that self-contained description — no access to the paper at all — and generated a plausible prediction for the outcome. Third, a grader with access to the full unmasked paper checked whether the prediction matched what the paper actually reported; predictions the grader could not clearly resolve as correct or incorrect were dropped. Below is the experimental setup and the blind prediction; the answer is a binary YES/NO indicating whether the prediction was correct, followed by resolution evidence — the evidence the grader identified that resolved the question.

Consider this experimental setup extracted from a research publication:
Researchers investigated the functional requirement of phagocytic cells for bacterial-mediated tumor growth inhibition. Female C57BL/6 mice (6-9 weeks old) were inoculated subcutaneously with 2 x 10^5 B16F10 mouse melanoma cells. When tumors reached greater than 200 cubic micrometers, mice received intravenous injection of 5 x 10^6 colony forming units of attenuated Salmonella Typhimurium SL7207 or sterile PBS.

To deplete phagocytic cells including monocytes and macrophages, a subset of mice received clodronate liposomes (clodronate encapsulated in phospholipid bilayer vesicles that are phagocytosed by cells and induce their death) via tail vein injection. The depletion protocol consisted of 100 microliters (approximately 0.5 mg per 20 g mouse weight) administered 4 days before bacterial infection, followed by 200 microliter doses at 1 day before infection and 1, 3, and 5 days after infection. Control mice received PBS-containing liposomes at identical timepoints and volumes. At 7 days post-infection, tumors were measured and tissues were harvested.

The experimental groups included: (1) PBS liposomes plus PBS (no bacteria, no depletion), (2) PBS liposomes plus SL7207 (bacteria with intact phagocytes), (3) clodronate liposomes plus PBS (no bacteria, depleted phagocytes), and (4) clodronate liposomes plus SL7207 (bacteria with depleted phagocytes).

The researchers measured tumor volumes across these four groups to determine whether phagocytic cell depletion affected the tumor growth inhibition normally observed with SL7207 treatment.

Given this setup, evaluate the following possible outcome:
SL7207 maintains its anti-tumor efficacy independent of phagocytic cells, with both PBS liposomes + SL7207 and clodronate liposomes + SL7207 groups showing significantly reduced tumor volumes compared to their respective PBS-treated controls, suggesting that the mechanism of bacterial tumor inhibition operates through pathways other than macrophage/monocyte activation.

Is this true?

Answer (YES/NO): NO